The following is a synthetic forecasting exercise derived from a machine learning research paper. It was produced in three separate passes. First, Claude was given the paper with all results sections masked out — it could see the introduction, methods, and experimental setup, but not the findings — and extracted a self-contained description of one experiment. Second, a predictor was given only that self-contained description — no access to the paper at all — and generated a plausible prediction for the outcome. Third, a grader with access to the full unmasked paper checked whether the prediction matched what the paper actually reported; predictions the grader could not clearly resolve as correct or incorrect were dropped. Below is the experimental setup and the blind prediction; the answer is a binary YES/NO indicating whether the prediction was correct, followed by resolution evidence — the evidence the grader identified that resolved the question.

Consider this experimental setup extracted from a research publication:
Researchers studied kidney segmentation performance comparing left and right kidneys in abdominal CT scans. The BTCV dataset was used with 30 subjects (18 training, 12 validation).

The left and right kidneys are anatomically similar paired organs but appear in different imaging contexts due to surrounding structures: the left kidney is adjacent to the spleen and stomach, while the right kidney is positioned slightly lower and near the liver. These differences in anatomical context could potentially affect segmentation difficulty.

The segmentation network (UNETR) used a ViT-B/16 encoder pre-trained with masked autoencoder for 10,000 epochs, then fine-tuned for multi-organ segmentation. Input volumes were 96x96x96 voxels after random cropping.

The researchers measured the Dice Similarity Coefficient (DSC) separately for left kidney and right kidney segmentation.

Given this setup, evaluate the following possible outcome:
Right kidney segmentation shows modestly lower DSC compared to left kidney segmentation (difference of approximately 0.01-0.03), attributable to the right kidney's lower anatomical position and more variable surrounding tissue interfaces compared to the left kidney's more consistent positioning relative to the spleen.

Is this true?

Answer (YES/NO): YES